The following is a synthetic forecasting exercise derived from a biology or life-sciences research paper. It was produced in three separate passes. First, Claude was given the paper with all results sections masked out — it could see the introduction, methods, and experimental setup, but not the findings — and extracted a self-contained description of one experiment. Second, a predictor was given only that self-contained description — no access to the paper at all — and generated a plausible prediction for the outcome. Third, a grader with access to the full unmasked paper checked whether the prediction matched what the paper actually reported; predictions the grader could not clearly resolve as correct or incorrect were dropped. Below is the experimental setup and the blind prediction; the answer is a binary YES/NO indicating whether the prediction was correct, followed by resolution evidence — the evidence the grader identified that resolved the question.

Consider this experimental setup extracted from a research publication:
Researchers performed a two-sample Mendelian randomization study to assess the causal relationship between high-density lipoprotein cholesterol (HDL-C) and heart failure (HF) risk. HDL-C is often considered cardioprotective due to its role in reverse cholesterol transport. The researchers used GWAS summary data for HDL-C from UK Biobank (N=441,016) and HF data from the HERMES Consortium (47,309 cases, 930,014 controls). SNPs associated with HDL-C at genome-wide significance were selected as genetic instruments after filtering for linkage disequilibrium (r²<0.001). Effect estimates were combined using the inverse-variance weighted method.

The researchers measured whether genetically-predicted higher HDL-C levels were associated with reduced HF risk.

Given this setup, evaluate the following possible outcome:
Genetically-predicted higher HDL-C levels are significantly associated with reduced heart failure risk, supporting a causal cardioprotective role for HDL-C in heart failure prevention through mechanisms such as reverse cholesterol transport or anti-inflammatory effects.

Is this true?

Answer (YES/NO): NO